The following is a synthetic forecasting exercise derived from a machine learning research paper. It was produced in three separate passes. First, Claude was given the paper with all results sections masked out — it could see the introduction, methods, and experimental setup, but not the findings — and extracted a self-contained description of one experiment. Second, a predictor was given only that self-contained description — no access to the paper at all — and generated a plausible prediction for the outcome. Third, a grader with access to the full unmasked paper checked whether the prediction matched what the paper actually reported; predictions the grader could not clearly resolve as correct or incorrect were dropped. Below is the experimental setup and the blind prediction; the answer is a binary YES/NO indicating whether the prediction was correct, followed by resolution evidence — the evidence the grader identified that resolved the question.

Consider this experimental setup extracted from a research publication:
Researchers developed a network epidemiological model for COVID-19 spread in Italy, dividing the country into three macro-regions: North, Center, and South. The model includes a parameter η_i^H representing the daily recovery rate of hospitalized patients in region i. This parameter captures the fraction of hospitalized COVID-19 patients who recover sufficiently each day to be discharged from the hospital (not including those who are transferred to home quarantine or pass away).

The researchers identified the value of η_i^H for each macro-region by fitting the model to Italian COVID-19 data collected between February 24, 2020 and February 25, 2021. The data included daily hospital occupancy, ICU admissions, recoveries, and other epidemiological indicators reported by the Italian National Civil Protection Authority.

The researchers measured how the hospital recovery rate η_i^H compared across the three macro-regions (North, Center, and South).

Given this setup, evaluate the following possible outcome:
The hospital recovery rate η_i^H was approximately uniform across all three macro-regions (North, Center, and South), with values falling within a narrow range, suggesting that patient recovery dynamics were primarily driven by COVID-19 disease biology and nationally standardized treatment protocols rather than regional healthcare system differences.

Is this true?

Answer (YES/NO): NO